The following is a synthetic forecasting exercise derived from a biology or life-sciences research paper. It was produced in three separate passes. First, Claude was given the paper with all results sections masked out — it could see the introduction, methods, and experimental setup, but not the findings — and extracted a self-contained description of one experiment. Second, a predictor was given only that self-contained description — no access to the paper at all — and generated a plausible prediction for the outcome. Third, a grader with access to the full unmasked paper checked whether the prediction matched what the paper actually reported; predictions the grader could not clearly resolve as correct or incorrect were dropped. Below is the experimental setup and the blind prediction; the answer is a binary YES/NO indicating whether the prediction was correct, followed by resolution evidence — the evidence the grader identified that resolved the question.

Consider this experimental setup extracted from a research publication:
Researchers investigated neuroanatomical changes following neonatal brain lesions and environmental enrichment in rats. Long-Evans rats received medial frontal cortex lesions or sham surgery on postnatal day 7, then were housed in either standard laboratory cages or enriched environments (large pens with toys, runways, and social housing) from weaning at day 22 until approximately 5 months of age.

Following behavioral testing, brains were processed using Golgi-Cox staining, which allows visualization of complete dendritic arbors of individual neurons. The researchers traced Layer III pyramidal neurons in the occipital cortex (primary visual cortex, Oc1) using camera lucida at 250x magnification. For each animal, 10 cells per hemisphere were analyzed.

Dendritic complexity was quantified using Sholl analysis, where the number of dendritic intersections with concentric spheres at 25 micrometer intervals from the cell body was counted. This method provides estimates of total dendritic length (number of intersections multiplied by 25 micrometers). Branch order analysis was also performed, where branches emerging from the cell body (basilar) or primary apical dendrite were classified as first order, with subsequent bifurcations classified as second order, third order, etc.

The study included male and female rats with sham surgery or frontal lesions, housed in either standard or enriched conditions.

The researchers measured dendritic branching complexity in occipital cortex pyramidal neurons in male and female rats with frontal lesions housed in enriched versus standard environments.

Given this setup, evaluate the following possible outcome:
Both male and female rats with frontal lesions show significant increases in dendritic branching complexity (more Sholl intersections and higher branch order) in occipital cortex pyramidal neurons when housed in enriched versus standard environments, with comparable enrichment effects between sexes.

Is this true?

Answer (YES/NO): NO